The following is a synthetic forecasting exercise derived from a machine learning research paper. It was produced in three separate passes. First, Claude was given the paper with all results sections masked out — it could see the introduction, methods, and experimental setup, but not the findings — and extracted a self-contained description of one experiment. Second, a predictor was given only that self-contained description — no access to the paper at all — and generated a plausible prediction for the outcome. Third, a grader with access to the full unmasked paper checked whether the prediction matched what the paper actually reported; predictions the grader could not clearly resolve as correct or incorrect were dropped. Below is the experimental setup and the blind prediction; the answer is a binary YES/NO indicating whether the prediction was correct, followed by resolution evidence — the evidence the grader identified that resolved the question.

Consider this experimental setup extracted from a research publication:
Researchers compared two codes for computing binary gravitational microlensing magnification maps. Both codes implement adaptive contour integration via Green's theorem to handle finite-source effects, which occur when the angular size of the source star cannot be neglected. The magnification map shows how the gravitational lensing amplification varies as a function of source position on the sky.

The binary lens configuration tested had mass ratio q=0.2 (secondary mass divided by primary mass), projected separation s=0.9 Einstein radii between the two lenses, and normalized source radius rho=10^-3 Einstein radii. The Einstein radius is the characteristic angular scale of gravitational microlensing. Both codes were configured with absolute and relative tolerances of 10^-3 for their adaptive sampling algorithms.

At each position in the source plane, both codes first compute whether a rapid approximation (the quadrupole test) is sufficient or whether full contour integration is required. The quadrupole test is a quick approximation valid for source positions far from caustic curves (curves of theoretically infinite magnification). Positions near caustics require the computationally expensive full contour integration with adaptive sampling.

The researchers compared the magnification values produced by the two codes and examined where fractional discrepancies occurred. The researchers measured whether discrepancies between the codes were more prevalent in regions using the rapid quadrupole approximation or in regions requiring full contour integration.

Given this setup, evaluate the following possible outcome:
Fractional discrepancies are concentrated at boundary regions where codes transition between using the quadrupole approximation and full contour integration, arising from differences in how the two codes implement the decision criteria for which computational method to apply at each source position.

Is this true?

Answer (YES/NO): NO